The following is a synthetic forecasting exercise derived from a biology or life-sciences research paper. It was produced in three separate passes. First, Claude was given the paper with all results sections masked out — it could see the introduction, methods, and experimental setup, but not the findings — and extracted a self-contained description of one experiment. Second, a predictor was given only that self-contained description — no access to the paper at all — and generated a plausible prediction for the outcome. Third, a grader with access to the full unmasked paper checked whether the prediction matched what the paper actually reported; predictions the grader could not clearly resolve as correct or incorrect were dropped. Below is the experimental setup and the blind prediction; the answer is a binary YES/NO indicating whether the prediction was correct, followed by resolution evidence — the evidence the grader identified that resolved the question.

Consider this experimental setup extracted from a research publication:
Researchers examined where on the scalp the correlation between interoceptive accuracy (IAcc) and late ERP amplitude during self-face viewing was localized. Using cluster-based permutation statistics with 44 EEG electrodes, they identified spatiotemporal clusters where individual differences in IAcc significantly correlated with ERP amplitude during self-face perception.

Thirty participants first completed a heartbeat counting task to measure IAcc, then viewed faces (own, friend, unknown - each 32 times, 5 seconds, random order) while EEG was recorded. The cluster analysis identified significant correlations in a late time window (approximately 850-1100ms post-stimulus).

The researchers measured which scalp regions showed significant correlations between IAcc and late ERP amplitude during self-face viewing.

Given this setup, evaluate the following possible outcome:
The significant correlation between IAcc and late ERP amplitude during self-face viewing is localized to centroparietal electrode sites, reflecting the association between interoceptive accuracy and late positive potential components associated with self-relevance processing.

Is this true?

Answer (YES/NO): NO